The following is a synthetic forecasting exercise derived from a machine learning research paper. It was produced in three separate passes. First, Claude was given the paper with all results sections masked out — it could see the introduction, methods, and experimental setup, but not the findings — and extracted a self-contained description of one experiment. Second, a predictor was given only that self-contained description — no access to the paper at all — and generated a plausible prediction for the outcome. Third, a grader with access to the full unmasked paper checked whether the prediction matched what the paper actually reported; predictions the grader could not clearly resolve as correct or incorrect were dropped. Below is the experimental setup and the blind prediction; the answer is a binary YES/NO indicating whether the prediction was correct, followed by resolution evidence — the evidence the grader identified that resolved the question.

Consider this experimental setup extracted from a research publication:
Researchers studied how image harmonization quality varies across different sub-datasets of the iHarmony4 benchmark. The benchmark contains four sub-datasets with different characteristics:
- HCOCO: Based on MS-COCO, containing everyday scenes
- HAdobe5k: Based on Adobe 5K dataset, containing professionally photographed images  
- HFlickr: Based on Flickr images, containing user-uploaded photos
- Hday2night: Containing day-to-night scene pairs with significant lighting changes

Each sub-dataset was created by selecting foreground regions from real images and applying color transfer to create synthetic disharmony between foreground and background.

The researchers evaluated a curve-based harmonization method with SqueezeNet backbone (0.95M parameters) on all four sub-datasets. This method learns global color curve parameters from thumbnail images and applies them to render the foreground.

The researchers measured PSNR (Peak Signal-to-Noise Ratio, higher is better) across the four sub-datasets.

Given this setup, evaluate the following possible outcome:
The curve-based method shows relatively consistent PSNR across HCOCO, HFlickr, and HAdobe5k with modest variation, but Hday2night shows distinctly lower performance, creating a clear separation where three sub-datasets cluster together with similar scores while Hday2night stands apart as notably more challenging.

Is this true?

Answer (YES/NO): NO